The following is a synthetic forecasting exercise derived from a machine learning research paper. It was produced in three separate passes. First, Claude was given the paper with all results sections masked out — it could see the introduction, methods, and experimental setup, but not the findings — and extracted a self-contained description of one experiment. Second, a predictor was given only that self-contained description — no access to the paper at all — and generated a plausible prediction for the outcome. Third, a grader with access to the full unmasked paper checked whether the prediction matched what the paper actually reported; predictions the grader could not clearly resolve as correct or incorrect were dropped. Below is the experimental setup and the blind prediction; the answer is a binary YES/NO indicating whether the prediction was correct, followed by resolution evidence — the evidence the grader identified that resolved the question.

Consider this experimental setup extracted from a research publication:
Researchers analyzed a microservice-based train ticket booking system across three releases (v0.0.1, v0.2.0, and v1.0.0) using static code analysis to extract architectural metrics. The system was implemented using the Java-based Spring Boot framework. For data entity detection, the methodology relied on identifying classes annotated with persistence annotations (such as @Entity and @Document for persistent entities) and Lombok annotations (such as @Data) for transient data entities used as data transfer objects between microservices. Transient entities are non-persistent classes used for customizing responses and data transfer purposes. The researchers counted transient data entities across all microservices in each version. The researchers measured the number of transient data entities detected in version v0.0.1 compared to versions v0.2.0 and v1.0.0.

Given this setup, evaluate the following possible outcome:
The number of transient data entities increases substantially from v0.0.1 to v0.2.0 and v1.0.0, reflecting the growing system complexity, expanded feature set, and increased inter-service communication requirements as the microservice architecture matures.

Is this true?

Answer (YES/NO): NO